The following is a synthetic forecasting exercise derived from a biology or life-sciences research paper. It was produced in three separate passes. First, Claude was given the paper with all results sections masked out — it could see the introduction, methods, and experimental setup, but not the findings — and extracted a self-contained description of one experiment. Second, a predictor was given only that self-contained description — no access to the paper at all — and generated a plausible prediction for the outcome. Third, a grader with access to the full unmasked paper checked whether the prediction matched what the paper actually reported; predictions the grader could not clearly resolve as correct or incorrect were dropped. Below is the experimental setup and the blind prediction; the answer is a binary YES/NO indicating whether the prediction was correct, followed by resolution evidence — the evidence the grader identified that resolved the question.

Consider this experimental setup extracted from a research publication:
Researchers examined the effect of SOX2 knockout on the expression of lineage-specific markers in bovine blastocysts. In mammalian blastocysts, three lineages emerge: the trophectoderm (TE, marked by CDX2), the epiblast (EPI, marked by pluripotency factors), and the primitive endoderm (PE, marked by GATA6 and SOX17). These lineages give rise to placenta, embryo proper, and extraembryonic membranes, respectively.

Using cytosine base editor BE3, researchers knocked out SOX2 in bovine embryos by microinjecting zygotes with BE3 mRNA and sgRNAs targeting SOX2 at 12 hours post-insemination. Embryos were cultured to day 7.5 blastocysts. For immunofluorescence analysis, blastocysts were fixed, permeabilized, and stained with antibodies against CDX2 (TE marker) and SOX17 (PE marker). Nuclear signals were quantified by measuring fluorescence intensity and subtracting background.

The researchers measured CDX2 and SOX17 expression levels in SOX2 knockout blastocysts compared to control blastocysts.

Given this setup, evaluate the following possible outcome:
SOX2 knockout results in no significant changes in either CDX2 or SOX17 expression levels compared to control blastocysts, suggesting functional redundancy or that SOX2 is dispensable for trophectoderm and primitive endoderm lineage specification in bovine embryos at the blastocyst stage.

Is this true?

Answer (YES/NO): NO